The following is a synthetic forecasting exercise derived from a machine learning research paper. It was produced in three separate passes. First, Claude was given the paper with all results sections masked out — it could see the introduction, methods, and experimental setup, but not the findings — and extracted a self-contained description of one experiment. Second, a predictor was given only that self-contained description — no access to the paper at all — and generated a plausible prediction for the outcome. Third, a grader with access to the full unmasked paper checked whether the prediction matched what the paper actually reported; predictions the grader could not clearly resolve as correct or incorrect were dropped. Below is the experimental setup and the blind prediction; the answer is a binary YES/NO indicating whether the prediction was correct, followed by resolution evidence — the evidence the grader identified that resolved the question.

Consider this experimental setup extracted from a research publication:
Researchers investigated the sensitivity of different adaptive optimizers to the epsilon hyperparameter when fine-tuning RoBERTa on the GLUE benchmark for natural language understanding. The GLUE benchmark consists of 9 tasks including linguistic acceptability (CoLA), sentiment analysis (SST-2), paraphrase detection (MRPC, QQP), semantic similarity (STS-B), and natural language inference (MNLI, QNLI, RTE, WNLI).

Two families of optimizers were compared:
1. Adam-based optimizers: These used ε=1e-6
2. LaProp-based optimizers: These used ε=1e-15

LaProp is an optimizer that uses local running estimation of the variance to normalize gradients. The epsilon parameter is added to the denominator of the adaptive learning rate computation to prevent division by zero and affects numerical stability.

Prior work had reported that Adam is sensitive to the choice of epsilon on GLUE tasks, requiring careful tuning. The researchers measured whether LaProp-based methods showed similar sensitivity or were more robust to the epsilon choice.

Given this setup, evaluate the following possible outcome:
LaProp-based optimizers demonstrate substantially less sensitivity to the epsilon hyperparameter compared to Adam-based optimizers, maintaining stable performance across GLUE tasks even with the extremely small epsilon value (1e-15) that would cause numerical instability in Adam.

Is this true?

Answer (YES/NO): YES